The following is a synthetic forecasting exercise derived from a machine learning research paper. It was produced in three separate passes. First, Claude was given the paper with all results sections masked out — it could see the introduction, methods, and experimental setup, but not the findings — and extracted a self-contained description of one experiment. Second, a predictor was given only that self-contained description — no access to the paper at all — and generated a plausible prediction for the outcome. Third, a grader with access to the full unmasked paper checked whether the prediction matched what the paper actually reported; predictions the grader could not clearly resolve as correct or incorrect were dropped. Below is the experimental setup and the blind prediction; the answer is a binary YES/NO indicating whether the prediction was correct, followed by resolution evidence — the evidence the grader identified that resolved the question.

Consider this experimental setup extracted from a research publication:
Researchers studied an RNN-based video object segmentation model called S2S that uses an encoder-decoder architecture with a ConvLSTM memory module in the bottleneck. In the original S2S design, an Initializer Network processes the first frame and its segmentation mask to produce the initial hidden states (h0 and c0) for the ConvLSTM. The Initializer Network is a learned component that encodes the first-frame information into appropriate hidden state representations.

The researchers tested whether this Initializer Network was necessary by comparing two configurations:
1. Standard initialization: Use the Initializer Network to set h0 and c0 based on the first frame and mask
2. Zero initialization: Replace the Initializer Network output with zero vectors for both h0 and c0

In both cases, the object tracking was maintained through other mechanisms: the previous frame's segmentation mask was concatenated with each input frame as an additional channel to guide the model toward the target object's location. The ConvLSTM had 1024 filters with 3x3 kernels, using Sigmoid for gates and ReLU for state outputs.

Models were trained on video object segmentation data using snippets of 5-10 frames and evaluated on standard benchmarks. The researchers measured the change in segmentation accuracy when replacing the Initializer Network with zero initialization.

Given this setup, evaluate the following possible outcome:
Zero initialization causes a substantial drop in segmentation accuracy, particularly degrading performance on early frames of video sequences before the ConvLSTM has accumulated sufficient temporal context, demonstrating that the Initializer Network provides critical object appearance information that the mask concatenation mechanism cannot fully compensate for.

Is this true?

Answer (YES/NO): NO